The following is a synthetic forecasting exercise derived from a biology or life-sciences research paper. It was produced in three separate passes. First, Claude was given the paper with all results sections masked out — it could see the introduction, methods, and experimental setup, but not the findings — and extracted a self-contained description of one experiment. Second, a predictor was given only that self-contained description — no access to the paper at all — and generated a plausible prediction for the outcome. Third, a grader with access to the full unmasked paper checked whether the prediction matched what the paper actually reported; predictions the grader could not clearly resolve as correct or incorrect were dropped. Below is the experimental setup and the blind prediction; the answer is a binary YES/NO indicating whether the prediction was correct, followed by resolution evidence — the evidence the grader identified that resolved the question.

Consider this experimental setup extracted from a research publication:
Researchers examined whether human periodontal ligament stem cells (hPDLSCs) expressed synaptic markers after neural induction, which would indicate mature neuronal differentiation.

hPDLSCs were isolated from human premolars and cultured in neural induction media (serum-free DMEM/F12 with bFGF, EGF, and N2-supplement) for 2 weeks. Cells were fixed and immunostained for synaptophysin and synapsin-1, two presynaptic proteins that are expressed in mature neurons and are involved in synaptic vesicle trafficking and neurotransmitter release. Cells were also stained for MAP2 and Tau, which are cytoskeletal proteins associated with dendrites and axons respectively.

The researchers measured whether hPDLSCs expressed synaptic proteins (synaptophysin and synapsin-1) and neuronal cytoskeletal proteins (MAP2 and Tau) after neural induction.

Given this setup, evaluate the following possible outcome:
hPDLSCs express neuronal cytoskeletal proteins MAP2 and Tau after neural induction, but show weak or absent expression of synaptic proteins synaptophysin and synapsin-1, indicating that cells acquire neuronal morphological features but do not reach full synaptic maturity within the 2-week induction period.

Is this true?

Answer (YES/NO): NO